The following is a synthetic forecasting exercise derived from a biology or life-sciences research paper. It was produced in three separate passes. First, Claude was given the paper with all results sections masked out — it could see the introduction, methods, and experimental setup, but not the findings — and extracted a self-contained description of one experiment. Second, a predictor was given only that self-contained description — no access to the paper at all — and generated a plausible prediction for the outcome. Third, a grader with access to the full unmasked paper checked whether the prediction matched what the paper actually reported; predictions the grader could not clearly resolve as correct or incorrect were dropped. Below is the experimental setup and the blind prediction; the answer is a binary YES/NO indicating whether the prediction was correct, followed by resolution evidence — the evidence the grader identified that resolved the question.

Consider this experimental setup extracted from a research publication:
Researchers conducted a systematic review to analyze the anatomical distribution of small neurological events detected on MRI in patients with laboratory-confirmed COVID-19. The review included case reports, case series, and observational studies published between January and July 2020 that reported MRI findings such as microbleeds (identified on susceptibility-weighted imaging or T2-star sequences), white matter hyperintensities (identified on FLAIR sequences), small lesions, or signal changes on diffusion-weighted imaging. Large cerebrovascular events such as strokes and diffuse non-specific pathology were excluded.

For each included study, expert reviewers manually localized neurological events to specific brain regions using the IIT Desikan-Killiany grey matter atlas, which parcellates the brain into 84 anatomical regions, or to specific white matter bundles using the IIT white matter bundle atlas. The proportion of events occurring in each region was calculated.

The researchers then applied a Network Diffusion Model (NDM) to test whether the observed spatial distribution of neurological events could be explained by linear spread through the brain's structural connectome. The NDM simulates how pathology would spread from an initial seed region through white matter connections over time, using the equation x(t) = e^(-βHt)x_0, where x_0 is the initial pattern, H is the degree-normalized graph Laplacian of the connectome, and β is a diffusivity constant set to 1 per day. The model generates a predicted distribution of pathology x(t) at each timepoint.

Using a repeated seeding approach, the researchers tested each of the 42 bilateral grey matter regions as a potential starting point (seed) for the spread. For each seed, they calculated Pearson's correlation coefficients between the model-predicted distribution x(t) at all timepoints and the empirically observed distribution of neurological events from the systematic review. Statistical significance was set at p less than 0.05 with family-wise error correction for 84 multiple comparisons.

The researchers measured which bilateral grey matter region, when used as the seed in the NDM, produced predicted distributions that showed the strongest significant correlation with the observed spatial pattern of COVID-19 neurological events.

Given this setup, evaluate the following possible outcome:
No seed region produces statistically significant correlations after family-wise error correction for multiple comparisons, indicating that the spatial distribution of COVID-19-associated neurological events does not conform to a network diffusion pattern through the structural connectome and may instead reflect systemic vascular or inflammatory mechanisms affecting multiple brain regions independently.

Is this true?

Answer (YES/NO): NO